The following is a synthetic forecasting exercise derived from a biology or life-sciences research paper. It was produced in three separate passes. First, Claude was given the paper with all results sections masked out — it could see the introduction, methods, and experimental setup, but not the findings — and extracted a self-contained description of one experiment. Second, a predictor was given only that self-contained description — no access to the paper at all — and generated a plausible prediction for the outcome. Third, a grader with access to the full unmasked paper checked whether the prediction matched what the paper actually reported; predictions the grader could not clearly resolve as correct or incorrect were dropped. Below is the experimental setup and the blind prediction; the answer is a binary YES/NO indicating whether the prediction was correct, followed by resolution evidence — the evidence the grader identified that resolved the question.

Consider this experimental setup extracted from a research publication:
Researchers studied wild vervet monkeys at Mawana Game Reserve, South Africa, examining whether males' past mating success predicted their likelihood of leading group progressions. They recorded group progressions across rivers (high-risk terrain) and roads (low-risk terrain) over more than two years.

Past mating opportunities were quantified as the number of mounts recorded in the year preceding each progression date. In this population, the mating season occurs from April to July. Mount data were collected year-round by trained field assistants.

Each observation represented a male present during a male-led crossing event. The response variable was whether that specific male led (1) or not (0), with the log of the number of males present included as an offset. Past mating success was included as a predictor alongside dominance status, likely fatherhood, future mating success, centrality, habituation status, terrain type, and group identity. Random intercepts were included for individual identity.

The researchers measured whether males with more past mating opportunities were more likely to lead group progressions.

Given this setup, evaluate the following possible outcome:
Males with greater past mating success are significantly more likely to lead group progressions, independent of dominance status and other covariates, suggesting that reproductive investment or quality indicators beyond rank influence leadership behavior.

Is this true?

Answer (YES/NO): NO